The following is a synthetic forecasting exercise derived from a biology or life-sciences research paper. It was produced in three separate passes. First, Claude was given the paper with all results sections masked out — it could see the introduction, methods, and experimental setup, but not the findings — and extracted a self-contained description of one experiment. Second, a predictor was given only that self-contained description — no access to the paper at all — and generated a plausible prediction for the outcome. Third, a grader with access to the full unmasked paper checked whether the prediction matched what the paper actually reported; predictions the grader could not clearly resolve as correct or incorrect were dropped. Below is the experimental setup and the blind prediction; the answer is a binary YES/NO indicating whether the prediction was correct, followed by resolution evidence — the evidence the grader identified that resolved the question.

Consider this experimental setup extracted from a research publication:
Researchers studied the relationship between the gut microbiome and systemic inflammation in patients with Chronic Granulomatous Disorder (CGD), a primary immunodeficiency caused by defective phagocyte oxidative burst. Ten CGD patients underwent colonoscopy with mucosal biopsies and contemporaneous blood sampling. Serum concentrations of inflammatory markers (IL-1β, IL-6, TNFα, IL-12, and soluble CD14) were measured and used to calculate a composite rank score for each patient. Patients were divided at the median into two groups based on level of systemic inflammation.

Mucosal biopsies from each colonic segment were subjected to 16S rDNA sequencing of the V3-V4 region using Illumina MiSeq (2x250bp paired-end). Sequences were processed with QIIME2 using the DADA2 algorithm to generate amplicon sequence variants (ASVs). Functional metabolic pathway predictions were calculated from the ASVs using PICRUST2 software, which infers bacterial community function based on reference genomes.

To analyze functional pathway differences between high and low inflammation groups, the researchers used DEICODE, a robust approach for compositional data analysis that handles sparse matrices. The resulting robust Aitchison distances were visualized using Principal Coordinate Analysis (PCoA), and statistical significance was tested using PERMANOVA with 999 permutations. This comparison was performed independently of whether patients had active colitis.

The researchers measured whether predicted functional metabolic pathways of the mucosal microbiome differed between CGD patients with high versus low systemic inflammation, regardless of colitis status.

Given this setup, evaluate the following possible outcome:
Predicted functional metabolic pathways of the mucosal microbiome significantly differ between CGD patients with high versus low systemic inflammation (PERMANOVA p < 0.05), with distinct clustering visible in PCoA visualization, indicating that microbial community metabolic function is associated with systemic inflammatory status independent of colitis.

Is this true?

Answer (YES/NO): YES